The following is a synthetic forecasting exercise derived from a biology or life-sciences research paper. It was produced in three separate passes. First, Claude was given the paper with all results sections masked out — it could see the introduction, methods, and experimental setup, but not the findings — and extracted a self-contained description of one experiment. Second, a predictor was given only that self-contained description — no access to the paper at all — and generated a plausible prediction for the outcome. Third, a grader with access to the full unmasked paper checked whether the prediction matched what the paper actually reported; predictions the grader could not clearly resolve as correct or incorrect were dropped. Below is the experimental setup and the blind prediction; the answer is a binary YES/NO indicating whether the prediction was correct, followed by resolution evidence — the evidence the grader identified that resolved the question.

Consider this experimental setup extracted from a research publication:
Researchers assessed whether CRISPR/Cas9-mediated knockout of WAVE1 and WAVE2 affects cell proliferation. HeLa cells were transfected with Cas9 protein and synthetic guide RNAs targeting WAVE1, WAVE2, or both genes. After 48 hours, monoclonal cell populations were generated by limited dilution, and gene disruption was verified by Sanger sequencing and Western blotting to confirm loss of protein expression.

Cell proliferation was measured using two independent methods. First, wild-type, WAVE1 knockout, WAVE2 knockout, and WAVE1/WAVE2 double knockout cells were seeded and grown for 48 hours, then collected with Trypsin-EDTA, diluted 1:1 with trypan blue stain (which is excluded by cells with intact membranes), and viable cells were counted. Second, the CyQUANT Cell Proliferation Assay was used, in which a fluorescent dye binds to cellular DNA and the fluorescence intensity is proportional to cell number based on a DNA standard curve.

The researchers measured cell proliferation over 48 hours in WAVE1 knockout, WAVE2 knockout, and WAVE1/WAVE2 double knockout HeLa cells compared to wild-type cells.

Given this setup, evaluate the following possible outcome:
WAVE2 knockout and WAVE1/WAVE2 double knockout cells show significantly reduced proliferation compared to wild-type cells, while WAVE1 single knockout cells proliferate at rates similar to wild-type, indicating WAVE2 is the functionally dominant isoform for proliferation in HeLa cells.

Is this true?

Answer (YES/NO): NO